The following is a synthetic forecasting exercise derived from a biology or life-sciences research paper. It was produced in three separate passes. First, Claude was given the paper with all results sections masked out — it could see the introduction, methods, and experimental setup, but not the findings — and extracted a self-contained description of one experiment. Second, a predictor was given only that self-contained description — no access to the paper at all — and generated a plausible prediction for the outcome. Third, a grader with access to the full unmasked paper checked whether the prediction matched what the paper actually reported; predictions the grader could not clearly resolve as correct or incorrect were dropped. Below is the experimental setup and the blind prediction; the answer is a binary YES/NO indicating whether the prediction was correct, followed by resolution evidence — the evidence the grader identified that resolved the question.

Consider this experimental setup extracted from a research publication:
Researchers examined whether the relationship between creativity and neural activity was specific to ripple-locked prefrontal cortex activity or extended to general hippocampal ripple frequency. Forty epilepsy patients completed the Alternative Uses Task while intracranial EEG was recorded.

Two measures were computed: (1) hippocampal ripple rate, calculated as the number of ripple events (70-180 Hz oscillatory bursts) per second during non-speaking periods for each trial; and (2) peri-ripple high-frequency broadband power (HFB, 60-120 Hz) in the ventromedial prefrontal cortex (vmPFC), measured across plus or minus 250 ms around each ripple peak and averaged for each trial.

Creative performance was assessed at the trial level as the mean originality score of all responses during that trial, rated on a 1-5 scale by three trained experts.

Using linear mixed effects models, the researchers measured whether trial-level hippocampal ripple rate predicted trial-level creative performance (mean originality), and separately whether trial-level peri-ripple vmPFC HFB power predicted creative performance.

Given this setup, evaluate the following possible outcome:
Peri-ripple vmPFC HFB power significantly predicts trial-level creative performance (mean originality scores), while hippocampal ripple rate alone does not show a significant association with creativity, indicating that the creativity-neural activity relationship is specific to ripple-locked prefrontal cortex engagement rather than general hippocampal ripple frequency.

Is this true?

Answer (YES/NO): NO